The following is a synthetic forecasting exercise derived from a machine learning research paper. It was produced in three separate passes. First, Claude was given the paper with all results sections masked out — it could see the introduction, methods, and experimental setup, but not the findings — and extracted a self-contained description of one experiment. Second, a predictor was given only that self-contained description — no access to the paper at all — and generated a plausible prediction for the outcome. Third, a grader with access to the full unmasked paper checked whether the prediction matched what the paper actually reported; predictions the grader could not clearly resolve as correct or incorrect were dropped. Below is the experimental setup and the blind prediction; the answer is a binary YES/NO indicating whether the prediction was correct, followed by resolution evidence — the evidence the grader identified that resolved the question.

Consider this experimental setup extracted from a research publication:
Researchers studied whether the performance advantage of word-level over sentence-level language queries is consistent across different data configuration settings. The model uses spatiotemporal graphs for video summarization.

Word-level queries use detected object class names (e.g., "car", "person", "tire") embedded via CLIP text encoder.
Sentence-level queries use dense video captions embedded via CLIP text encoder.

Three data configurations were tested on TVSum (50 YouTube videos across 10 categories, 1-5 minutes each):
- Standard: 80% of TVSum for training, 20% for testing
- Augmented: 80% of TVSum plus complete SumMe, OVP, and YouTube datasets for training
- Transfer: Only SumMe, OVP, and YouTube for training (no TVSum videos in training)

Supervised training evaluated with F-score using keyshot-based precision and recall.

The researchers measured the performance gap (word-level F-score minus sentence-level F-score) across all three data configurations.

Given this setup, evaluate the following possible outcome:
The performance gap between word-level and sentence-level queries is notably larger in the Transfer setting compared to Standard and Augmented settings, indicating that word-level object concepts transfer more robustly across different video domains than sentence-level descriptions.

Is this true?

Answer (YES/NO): NO